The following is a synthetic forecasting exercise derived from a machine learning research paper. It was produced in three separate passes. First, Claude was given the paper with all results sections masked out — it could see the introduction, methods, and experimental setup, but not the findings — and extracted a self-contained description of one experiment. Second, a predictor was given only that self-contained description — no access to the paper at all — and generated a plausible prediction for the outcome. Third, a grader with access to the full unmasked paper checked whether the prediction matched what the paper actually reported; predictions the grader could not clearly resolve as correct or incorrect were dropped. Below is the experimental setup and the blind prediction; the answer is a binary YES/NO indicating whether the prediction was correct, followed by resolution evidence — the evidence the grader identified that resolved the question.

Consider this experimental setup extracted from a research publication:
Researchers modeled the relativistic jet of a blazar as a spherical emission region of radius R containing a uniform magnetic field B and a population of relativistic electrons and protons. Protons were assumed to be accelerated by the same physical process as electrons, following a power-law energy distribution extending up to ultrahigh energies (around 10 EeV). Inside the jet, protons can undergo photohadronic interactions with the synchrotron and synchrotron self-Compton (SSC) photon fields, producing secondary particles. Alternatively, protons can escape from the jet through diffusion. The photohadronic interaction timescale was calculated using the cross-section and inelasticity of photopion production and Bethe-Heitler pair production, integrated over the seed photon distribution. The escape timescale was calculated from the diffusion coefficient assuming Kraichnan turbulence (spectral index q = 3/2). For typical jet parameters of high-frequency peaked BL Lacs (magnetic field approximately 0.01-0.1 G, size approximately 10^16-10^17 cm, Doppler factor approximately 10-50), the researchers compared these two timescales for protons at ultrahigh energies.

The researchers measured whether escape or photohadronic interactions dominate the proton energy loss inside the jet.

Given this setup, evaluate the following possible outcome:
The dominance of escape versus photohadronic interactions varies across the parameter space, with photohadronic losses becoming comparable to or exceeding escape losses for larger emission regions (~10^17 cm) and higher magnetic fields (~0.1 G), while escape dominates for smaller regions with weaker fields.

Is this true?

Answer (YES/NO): NO